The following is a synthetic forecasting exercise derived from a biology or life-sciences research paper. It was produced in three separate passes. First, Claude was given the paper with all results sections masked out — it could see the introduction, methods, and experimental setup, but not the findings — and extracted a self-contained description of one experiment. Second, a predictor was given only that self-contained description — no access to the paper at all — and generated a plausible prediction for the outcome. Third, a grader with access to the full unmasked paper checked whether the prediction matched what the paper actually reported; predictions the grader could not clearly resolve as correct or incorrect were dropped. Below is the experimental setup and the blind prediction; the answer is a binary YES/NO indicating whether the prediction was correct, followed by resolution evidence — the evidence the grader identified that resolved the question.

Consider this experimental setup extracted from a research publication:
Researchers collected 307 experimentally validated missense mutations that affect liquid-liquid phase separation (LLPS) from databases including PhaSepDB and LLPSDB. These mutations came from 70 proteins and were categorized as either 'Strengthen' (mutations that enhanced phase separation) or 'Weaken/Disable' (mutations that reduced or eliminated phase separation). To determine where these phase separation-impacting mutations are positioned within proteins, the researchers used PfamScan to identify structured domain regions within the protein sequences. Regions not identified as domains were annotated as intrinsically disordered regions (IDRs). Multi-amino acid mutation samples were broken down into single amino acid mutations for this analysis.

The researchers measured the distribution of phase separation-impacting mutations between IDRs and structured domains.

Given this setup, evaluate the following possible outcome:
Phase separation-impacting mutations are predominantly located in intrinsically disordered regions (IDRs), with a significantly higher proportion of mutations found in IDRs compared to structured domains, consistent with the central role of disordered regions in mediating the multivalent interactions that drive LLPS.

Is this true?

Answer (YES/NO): YES